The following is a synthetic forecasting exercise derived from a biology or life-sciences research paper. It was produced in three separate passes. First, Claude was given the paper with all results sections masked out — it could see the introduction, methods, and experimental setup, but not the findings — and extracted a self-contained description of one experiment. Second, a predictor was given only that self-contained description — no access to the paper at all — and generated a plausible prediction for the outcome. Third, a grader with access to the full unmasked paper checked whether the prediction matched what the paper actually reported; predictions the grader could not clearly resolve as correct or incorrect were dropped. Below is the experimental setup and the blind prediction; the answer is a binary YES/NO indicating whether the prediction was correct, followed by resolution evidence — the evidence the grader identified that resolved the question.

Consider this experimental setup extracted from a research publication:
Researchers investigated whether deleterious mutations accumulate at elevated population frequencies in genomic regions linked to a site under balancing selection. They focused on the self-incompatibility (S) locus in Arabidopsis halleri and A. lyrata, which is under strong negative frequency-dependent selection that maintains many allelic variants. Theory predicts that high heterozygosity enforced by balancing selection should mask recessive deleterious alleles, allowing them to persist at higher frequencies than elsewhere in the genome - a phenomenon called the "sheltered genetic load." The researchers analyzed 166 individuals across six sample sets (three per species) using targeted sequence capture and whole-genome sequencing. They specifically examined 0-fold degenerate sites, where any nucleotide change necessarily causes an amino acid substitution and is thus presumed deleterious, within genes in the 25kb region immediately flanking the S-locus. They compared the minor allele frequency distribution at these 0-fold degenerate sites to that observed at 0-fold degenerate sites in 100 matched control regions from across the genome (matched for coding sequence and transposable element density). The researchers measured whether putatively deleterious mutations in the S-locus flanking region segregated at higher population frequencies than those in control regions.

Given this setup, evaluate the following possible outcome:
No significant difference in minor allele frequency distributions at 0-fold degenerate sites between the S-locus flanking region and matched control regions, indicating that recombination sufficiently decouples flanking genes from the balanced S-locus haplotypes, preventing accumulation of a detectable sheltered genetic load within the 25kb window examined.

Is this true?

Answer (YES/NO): NO